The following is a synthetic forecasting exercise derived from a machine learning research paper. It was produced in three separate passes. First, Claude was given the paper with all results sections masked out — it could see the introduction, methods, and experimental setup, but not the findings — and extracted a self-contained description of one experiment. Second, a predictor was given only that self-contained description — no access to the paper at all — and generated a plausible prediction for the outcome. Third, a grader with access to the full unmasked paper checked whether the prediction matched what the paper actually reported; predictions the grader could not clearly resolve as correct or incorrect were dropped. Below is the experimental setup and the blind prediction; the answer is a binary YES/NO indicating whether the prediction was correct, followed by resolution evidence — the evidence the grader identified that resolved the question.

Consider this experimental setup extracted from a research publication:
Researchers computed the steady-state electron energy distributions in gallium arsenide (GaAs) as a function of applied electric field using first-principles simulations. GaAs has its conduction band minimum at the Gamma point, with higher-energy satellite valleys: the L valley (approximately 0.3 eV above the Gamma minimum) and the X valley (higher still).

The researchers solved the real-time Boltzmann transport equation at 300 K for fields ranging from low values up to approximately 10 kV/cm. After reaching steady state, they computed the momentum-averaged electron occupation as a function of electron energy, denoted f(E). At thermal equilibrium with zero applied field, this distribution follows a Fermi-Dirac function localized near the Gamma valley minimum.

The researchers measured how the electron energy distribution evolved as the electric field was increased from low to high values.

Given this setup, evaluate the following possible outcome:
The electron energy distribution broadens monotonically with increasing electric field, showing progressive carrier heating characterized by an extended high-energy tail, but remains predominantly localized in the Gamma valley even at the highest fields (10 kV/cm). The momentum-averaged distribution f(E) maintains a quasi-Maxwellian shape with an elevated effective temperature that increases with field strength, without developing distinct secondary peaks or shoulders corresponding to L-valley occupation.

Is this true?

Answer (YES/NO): NO